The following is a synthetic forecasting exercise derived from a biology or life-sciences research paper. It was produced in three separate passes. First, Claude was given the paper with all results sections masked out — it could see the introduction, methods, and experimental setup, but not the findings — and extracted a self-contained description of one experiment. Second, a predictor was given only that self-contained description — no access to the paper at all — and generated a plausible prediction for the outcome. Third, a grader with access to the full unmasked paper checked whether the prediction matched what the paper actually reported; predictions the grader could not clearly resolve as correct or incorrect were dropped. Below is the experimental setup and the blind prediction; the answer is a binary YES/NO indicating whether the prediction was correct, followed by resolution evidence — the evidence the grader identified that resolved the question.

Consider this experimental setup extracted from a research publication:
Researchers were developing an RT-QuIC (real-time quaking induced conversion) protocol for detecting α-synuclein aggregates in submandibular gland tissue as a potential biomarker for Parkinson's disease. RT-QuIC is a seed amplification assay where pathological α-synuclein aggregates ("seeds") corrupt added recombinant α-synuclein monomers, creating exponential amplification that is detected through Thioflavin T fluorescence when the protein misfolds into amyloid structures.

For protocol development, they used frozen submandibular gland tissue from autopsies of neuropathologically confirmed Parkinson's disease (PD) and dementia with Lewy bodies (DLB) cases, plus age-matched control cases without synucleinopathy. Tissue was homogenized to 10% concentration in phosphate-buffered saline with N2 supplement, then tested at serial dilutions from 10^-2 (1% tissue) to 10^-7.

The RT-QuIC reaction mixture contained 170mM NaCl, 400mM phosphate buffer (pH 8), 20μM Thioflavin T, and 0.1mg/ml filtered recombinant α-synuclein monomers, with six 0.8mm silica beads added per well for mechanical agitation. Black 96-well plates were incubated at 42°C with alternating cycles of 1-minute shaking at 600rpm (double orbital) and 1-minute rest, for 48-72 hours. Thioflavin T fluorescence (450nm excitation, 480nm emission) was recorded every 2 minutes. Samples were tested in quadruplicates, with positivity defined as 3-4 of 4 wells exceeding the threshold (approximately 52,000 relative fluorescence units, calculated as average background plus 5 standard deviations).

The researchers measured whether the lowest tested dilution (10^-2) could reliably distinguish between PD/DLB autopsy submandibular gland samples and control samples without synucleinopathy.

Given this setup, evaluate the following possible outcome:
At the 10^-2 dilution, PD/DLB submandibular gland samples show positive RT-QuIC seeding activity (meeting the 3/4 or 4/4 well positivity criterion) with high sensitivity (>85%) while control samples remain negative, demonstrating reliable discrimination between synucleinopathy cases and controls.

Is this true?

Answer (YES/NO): YES